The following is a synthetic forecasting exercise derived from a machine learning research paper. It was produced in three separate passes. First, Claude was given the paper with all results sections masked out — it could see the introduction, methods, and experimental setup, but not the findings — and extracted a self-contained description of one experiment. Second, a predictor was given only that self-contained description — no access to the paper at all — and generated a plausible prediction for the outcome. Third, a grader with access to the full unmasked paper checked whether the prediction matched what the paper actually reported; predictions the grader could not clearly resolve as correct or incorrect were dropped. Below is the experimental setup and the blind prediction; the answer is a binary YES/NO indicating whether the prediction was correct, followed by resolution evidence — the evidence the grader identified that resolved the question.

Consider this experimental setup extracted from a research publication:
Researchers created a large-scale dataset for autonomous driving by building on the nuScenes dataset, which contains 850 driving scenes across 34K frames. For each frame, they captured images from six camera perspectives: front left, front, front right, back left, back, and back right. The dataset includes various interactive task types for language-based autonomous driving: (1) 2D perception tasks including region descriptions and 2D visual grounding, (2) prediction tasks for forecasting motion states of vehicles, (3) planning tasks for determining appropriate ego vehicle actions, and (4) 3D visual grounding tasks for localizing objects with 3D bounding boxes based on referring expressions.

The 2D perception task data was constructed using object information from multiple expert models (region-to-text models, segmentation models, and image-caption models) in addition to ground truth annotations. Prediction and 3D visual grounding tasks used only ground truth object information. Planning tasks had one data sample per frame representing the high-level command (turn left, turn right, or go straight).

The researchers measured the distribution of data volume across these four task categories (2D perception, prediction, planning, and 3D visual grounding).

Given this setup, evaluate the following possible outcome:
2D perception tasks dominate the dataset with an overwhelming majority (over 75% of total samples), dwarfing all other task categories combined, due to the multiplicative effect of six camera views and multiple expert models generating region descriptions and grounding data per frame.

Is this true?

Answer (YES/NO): NO